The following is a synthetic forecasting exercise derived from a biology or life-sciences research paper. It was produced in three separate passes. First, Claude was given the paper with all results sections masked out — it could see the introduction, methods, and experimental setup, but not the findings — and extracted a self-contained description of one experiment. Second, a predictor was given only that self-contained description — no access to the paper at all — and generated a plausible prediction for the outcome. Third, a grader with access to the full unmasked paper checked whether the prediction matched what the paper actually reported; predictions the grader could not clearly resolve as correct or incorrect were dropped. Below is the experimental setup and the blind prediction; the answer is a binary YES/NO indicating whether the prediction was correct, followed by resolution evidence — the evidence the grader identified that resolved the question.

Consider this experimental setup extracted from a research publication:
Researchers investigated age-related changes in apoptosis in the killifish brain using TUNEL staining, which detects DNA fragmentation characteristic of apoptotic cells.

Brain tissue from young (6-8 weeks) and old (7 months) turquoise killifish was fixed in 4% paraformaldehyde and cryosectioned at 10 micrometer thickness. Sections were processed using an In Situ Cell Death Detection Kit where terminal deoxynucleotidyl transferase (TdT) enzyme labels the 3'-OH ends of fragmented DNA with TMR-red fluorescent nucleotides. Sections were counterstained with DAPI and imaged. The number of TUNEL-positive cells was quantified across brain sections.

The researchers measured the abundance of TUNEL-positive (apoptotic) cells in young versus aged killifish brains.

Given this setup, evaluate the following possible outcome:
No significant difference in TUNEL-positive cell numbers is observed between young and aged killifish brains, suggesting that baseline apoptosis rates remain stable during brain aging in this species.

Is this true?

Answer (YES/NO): NO